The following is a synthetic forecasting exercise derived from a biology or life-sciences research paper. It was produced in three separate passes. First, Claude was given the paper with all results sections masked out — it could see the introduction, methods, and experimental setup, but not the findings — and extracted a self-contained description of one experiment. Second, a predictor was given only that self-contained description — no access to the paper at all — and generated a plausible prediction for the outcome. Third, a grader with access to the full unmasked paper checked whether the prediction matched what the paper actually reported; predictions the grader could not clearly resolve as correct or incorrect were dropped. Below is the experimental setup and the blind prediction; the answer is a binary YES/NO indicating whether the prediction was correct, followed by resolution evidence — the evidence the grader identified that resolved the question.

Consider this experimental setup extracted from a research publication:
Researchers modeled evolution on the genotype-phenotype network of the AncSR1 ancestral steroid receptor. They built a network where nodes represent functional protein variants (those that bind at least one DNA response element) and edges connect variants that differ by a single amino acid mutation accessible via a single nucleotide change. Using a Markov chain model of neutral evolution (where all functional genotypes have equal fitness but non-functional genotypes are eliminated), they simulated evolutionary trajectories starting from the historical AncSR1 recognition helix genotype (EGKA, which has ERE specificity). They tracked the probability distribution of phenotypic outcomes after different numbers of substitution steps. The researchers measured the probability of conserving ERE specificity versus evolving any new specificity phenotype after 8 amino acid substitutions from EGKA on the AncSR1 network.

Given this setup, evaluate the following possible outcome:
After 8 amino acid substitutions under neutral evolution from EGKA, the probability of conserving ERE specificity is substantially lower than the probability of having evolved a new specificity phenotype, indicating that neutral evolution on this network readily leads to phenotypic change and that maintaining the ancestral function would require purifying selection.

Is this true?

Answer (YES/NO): NO